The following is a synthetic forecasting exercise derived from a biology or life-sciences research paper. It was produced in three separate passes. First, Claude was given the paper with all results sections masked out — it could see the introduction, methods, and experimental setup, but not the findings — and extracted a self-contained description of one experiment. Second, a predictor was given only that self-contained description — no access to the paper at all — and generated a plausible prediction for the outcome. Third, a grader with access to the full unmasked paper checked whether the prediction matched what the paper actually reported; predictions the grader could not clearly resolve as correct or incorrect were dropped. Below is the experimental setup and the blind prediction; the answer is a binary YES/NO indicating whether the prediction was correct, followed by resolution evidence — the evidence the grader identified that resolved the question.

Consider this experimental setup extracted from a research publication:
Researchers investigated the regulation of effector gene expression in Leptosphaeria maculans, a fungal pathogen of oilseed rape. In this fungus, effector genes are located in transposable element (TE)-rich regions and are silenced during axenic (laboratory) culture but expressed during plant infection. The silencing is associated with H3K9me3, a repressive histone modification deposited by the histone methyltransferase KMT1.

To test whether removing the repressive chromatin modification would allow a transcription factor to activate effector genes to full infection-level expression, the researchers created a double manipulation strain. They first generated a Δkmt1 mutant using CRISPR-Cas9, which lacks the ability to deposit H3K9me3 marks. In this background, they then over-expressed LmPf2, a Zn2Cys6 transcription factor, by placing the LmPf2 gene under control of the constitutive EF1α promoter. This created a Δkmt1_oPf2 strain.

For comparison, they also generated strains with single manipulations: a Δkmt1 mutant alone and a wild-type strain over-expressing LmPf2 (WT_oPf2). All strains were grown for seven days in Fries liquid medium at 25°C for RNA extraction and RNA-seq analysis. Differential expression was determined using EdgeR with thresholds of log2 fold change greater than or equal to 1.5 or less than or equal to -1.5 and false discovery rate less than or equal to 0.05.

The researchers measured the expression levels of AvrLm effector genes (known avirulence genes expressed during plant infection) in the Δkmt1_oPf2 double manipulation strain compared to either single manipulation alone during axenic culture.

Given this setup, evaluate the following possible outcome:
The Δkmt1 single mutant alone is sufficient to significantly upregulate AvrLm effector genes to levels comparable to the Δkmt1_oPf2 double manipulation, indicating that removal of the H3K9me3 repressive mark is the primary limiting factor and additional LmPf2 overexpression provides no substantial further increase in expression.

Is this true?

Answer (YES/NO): NO